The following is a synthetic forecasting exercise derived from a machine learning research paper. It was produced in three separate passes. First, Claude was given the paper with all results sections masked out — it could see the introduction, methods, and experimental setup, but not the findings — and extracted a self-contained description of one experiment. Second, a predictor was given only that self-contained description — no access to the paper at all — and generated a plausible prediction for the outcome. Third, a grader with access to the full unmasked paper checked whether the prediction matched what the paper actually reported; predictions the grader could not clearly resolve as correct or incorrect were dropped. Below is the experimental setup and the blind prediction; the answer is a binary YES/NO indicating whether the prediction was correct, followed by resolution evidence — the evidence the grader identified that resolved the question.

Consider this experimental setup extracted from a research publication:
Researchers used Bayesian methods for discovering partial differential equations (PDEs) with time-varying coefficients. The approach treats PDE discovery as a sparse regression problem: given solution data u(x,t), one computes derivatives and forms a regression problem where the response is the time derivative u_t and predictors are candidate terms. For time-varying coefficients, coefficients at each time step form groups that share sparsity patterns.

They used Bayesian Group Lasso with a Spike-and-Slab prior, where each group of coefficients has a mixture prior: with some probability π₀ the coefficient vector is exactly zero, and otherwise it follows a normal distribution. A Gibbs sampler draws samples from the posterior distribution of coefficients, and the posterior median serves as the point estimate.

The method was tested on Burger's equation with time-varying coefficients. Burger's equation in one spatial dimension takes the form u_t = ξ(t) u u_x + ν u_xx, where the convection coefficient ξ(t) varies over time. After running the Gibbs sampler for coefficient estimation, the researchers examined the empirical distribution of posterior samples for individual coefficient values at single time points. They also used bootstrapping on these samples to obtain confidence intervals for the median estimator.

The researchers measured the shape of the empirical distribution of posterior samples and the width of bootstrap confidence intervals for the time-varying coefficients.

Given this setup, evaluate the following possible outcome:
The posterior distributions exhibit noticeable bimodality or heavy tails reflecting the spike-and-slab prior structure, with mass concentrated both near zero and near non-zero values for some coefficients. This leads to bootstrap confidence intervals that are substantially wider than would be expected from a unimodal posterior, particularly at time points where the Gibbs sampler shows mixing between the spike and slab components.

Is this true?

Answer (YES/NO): NO